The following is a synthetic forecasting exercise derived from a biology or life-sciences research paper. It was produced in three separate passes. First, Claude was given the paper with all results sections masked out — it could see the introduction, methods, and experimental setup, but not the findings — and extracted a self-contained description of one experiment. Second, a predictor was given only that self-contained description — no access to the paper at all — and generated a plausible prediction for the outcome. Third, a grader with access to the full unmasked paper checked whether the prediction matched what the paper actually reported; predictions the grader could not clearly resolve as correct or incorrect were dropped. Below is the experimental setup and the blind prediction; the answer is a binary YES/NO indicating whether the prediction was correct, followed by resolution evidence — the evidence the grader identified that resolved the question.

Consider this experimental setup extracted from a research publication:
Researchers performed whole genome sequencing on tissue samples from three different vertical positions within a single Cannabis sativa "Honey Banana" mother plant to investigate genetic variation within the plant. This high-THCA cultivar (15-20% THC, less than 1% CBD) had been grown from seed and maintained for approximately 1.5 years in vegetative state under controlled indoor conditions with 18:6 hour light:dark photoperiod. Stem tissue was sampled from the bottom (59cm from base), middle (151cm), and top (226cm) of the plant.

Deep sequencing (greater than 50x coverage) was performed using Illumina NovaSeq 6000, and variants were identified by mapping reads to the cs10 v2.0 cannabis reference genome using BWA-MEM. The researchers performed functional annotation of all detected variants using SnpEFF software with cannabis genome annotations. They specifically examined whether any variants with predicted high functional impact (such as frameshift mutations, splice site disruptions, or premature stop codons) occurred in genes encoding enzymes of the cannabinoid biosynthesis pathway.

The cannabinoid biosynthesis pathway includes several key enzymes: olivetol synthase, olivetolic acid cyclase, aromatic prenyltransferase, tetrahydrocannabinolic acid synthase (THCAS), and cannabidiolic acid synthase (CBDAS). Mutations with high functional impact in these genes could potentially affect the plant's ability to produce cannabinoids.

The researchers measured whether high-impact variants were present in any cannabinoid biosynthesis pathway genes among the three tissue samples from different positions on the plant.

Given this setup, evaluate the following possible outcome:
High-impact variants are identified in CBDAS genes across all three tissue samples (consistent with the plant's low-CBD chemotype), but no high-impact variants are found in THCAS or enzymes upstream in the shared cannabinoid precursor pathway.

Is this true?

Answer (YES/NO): NO